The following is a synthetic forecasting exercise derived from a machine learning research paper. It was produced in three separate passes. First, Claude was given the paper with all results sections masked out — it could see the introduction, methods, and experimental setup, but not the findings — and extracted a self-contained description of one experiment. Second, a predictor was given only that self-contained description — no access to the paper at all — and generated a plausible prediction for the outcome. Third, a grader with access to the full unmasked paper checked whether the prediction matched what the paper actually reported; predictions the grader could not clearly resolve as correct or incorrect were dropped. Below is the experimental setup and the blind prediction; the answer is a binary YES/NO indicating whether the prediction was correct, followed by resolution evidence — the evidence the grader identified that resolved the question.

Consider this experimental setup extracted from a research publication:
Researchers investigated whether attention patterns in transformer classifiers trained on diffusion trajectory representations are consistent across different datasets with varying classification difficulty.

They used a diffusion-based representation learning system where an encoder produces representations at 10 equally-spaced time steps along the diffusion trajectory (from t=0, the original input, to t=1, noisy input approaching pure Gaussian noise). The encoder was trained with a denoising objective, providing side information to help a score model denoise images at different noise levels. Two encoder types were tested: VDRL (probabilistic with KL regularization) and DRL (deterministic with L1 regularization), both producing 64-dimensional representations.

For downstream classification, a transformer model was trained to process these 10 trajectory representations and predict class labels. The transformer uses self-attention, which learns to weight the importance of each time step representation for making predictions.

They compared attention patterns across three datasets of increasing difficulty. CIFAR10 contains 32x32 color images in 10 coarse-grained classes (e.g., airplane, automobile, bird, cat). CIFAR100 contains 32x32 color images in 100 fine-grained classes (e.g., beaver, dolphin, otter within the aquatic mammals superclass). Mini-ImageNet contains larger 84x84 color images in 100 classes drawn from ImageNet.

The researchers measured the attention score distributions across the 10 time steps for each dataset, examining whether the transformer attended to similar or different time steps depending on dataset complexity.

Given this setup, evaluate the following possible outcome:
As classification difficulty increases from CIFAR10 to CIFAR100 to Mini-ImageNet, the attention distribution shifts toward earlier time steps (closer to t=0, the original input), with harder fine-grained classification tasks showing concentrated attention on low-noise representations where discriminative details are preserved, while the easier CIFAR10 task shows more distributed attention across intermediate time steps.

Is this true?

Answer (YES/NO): NO